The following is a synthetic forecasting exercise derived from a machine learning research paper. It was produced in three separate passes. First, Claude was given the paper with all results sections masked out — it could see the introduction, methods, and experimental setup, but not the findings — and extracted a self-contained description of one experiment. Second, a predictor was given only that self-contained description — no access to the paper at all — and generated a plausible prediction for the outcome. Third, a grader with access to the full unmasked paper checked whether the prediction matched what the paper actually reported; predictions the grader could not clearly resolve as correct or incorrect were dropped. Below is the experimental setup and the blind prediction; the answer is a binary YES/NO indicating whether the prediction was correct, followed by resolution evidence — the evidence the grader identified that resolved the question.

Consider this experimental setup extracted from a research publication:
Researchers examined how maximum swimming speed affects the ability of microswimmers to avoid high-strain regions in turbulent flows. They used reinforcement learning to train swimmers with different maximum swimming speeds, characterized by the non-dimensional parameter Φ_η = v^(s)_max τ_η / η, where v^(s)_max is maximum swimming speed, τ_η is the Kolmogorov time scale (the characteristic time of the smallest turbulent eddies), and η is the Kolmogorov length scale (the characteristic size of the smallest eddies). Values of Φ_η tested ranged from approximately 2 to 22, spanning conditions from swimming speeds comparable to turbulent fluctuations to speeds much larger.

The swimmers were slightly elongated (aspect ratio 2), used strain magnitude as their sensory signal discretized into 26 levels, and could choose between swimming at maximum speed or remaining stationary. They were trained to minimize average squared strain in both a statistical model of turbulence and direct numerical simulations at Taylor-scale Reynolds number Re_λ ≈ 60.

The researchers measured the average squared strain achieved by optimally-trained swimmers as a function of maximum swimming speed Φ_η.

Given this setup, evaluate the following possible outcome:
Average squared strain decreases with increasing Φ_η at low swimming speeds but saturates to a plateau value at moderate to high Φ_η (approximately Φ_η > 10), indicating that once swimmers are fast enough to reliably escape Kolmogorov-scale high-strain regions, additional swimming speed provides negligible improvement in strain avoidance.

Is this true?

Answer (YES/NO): NO